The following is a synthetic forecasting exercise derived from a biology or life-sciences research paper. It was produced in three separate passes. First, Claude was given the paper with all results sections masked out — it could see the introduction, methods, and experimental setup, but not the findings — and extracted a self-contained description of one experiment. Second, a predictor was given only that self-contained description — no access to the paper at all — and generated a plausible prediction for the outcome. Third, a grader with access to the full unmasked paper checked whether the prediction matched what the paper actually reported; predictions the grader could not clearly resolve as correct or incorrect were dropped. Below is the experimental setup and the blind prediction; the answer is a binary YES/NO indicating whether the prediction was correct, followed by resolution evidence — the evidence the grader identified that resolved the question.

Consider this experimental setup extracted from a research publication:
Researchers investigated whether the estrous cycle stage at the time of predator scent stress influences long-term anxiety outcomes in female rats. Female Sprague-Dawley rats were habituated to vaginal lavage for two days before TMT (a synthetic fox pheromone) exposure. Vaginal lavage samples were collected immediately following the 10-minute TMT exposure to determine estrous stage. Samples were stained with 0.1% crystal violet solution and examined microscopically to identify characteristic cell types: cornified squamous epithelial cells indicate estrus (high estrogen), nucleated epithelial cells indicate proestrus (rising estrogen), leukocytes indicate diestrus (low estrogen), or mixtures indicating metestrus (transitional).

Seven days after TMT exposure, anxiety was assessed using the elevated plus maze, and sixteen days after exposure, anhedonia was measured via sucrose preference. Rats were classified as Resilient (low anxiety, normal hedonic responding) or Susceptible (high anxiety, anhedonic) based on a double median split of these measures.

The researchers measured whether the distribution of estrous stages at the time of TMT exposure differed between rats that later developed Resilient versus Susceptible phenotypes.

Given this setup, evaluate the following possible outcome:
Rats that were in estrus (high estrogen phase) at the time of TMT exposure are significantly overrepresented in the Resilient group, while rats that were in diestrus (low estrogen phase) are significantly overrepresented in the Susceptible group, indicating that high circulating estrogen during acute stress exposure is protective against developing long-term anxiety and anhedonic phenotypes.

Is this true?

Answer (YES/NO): NO